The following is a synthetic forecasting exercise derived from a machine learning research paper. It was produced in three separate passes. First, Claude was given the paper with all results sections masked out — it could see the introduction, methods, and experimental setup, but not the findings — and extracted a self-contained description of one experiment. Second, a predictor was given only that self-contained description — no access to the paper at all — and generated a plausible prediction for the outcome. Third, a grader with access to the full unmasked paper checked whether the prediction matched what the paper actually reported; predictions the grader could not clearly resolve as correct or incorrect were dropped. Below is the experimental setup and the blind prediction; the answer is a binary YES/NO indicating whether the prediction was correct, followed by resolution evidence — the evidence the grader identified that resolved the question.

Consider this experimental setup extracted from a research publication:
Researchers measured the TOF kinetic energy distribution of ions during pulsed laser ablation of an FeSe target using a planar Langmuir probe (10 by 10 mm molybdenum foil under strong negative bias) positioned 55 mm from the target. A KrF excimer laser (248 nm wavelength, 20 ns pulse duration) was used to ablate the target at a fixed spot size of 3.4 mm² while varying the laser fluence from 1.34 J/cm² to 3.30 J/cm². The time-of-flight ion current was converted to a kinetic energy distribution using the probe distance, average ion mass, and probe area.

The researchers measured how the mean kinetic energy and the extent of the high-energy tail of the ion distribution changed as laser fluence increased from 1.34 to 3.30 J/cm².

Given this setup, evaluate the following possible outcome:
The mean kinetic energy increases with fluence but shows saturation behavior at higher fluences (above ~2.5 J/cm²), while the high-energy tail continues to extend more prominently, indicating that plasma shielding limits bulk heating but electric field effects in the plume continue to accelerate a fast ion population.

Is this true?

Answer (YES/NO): NO